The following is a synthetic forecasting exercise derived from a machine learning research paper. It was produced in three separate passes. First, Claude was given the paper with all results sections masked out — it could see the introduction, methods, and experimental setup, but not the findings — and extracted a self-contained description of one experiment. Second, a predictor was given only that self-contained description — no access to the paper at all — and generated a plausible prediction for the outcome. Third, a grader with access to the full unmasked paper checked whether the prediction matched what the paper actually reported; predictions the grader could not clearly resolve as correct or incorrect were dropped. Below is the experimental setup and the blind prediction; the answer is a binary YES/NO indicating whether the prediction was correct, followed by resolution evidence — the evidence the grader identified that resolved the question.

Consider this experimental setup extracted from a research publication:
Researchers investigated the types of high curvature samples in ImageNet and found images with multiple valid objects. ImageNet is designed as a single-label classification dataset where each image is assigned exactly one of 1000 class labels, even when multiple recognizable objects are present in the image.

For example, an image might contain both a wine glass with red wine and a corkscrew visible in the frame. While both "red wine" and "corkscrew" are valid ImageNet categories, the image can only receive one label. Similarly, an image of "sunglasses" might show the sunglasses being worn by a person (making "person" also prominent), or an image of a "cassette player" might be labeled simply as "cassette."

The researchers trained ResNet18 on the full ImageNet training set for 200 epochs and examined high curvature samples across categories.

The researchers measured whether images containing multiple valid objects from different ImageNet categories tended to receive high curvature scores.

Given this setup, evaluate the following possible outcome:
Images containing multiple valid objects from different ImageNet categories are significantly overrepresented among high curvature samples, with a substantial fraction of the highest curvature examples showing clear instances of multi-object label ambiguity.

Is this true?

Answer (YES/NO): NO